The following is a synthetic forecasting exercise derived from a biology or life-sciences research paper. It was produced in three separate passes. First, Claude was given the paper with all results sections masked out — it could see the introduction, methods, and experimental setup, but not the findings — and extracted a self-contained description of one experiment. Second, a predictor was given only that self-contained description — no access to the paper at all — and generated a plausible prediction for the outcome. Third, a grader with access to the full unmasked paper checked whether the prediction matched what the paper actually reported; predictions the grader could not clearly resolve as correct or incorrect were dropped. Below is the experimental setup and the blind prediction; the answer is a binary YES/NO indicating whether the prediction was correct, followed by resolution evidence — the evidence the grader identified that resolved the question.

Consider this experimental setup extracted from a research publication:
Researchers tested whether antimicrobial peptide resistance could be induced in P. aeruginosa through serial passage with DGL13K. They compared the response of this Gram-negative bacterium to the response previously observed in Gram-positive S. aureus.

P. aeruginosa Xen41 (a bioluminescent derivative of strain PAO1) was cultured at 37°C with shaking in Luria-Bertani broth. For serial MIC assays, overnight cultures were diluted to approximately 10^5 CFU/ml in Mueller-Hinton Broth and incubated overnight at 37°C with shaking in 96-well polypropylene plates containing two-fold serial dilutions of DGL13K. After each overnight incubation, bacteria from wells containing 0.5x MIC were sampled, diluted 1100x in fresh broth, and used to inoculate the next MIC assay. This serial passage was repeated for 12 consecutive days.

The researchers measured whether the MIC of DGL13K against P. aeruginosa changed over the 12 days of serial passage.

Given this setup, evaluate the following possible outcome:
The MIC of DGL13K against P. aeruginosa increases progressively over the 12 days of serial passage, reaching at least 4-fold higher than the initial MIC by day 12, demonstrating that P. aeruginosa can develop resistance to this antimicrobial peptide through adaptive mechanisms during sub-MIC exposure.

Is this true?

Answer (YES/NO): NO